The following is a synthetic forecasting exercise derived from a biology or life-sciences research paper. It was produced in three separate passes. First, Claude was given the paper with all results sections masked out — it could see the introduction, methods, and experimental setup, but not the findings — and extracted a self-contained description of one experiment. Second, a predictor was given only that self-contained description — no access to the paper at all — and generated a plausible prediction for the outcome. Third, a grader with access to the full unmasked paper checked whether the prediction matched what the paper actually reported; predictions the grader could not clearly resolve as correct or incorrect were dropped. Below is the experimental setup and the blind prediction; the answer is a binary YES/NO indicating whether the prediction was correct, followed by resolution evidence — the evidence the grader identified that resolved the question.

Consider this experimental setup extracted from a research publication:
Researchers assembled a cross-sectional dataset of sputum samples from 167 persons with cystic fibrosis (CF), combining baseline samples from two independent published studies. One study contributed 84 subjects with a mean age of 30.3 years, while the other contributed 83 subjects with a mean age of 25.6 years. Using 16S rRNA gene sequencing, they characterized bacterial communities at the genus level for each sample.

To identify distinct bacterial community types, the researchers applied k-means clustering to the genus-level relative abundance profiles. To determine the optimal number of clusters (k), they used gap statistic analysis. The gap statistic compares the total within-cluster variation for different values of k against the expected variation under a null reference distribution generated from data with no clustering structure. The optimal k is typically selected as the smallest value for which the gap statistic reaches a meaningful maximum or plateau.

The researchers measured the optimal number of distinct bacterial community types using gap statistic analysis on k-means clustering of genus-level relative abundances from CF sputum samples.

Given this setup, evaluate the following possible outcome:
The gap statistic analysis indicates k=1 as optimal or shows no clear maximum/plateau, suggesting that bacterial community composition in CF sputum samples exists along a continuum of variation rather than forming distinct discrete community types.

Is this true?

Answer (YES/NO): NO